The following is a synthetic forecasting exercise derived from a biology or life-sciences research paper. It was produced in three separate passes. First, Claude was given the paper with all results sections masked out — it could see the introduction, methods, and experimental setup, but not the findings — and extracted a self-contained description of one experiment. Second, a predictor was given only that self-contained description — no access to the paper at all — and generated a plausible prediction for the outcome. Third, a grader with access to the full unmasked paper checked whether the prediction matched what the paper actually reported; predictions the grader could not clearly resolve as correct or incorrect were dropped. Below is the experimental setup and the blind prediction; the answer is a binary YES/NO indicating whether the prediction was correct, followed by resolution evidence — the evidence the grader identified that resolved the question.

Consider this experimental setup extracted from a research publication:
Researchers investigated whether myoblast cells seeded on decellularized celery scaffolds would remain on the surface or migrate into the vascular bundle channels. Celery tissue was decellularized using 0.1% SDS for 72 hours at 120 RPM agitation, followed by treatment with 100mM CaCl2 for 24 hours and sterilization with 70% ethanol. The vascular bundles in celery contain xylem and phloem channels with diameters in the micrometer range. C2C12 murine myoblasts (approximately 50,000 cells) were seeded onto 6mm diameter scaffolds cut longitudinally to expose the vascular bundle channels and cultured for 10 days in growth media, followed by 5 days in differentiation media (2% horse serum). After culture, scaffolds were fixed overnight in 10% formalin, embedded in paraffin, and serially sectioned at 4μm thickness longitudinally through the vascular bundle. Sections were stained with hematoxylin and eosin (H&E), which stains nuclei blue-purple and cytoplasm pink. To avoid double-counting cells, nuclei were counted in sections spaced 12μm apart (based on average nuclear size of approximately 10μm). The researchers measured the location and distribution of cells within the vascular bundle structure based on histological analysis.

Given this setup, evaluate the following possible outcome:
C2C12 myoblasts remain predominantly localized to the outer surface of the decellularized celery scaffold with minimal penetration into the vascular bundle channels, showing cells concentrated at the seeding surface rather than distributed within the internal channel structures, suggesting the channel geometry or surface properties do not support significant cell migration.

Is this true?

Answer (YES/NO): NO